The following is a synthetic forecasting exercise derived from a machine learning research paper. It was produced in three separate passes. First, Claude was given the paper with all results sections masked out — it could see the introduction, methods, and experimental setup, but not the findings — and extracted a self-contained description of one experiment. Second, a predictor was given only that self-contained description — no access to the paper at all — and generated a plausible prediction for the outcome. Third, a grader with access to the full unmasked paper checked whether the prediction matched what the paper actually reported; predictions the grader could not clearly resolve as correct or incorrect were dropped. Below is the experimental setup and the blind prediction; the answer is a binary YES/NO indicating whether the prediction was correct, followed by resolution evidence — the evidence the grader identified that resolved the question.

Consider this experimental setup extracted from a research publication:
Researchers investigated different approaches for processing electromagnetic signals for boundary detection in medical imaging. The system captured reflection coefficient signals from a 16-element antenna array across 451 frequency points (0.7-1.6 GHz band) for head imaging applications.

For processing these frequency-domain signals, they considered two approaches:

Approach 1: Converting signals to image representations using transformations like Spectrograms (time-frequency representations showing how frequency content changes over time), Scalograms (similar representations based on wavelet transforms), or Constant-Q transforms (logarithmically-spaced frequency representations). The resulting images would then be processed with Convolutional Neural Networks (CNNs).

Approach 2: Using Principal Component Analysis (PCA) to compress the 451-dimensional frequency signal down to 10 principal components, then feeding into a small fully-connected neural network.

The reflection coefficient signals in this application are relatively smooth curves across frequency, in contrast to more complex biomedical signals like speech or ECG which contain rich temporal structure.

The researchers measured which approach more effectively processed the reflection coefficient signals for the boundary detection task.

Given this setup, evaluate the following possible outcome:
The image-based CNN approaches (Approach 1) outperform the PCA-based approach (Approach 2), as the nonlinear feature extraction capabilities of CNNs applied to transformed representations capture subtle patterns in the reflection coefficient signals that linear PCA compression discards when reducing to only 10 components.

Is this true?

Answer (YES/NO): NO